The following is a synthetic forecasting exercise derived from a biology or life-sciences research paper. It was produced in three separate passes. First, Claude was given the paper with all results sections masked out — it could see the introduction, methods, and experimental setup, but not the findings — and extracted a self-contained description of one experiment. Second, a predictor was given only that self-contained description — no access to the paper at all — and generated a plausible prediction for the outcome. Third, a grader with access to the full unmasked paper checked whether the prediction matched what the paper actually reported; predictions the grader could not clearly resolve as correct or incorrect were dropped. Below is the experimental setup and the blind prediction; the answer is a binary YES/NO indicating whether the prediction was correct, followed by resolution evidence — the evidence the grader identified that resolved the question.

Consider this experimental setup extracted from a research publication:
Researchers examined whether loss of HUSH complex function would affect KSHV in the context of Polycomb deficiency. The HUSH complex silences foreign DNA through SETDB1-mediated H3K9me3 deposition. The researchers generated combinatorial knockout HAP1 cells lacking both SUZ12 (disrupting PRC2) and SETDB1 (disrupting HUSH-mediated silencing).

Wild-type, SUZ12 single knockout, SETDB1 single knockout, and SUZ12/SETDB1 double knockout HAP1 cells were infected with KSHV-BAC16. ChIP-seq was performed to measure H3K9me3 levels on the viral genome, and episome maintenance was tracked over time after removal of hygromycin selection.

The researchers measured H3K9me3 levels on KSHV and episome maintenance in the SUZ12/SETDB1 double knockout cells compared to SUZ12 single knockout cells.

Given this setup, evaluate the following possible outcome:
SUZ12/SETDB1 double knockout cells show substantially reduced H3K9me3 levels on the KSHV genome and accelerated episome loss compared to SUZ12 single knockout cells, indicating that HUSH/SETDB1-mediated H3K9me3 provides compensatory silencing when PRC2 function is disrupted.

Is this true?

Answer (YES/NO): NO